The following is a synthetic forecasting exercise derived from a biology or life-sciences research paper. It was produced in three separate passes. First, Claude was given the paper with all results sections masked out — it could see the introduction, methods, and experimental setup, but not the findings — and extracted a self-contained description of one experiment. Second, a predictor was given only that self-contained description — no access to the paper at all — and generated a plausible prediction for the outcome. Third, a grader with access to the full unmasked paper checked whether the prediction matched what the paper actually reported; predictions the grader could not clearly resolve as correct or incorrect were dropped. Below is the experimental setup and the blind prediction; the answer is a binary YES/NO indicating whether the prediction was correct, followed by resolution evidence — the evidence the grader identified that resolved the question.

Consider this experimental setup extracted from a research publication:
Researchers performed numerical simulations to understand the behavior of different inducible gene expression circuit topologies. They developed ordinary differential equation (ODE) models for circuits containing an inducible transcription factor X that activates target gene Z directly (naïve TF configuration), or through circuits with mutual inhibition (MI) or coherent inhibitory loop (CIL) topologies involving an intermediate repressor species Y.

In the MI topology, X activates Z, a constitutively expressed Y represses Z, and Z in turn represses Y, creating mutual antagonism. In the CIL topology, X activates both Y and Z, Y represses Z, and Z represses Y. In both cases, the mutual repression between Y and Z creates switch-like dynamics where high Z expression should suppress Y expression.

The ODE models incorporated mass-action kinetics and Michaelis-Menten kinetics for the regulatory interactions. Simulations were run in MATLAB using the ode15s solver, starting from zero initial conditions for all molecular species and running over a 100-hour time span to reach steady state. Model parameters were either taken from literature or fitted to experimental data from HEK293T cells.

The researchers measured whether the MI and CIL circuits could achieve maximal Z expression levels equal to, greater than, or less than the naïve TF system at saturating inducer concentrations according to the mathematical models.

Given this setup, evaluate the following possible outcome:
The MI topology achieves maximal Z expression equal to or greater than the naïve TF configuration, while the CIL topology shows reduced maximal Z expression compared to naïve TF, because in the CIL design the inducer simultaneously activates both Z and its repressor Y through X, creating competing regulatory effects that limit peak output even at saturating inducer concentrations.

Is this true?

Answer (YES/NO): NO